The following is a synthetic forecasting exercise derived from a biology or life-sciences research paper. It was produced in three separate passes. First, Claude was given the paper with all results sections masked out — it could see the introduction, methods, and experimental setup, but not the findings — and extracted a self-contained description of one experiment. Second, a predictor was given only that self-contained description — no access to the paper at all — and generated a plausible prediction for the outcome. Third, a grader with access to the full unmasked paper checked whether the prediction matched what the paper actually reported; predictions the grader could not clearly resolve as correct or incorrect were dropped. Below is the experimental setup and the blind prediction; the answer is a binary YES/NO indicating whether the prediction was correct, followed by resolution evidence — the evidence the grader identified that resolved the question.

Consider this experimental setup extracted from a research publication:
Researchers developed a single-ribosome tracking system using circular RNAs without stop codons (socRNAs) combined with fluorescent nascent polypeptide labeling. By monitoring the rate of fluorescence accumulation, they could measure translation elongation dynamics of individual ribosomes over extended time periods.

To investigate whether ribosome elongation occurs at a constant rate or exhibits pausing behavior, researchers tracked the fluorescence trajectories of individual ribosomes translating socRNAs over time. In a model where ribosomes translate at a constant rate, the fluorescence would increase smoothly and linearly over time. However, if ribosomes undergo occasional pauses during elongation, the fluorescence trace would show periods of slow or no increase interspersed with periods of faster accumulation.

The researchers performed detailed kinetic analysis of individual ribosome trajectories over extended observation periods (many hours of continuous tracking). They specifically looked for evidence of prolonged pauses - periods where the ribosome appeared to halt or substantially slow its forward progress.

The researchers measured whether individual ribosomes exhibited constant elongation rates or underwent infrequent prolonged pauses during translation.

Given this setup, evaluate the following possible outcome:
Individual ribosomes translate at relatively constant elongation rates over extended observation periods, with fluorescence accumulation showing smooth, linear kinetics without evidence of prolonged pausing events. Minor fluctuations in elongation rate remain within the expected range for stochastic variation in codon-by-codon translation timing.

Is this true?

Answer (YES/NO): NO